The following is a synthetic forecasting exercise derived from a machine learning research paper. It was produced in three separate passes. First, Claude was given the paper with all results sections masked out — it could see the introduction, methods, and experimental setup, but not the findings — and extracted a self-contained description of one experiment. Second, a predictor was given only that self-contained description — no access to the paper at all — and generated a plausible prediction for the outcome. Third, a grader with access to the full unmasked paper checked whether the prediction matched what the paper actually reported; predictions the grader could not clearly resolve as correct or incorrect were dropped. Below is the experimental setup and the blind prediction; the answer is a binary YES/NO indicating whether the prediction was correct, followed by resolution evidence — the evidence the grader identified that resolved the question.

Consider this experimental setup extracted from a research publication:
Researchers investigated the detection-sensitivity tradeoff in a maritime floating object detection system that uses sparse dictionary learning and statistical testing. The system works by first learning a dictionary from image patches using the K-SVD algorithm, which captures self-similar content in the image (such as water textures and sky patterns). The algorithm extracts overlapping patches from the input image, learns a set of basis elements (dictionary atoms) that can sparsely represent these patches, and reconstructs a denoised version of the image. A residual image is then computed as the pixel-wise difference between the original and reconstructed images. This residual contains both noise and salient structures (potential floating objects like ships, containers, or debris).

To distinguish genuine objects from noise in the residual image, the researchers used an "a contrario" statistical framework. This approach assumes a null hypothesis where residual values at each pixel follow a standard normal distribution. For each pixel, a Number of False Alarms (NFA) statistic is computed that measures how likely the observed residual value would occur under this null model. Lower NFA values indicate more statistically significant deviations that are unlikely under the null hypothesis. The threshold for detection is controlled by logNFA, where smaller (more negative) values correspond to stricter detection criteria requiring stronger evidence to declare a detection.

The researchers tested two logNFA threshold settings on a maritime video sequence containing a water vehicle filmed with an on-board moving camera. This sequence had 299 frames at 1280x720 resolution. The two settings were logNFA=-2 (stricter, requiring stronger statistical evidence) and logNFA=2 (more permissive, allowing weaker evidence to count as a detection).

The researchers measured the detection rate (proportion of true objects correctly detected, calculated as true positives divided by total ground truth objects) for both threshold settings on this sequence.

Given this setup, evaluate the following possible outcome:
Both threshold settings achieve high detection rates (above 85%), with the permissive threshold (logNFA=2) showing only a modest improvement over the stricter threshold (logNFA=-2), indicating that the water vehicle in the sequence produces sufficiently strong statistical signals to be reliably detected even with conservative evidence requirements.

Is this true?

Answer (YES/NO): NO